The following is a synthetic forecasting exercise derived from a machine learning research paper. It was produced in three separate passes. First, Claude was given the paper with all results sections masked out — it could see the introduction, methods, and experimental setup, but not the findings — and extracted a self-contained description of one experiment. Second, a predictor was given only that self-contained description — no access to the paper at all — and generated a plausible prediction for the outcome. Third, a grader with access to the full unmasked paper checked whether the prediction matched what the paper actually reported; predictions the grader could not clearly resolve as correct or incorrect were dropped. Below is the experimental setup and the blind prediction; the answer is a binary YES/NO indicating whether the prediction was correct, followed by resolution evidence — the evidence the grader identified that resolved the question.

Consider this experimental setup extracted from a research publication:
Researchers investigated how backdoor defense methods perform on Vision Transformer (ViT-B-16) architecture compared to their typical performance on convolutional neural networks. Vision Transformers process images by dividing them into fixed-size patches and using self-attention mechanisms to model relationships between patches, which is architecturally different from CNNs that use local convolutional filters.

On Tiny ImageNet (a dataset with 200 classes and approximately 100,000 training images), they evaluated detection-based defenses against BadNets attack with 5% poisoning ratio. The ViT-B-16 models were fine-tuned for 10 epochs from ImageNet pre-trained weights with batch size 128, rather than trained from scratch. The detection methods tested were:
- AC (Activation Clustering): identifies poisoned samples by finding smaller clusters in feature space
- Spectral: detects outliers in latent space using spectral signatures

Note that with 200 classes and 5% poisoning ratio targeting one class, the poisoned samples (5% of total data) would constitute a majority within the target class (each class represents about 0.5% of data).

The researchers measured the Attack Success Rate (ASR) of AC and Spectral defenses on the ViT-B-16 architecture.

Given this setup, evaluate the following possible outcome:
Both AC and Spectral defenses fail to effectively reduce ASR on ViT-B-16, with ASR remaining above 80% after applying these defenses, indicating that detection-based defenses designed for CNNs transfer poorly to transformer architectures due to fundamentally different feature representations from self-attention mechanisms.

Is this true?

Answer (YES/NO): NO